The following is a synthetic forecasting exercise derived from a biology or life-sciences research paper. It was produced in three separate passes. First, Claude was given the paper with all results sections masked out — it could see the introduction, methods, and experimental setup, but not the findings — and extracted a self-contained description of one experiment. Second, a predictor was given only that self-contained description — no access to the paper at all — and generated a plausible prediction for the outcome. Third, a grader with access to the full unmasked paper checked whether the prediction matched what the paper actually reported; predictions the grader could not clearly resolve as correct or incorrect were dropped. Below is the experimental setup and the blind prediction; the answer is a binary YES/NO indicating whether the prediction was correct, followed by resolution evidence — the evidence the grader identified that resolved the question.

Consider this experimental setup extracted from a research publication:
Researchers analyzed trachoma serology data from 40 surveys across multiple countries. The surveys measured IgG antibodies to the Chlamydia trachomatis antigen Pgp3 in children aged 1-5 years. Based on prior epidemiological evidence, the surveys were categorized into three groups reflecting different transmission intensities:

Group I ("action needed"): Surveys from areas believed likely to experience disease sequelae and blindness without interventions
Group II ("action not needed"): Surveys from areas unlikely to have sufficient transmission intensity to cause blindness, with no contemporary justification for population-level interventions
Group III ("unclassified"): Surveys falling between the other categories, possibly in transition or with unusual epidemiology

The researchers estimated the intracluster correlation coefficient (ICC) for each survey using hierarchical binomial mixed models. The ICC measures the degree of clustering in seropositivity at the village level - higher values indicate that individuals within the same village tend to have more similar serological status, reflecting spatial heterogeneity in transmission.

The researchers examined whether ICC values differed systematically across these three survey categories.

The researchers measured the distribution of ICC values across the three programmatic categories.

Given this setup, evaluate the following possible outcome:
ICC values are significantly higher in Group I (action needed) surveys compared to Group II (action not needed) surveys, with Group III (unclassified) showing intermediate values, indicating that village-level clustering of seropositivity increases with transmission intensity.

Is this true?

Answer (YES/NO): YES